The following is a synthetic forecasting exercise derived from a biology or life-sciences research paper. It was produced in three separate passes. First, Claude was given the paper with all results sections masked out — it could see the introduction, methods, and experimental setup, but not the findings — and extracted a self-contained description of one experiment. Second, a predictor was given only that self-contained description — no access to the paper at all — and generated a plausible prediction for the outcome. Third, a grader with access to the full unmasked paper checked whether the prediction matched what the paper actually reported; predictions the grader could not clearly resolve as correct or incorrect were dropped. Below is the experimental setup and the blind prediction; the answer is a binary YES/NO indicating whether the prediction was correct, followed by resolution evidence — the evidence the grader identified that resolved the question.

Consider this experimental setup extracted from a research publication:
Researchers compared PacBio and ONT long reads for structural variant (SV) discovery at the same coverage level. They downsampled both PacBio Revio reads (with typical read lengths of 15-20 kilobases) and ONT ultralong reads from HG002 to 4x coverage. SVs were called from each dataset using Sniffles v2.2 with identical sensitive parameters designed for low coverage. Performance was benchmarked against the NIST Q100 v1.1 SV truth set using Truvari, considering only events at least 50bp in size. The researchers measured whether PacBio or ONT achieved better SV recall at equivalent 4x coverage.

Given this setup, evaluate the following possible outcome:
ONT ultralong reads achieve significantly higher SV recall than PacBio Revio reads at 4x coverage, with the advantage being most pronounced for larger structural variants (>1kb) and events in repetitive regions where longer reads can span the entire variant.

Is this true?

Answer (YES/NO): NO